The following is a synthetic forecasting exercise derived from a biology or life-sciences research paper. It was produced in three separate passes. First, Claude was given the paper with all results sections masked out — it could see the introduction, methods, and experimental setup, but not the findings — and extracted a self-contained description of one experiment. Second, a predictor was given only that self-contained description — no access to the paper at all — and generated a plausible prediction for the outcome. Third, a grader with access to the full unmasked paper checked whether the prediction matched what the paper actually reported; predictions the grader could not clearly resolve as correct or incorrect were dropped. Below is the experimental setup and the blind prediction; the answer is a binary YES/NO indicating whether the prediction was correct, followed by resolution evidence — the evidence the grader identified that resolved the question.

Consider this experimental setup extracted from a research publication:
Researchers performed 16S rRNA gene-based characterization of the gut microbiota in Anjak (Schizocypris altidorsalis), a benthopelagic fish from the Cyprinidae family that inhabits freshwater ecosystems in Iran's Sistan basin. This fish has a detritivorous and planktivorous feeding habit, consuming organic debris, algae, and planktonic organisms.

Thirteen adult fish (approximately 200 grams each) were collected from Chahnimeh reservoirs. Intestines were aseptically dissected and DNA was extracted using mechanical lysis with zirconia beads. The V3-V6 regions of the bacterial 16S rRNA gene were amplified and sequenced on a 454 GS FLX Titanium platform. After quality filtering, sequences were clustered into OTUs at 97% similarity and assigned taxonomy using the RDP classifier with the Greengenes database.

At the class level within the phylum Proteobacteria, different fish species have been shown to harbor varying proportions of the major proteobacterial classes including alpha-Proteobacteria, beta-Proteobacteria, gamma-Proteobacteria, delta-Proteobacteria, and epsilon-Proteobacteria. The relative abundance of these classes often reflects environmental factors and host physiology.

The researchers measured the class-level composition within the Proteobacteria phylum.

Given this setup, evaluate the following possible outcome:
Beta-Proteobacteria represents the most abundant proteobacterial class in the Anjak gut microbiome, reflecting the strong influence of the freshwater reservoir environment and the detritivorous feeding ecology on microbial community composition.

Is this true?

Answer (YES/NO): NO